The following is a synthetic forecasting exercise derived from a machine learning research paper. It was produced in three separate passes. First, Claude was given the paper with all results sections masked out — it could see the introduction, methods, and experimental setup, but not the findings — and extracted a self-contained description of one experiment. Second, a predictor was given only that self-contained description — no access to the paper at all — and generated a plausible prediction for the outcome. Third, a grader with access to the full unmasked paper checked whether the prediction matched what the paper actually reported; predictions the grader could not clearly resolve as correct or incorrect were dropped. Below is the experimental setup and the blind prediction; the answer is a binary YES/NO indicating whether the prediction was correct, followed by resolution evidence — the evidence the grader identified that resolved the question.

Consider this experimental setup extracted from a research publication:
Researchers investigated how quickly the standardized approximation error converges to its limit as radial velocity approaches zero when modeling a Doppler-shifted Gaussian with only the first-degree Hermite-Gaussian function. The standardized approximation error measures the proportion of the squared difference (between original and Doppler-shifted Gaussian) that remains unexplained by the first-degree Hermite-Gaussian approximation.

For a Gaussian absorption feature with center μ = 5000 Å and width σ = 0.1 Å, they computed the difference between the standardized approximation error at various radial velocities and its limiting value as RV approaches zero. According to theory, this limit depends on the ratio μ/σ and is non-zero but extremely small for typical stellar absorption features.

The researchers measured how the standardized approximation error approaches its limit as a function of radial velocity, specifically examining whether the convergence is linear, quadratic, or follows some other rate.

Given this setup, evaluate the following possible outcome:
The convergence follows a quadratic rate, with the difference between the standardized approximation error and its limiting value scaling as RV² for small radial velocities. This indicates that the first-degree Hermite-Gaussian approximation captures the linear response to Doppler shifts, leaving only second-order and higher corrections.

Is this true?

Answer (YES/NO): YES